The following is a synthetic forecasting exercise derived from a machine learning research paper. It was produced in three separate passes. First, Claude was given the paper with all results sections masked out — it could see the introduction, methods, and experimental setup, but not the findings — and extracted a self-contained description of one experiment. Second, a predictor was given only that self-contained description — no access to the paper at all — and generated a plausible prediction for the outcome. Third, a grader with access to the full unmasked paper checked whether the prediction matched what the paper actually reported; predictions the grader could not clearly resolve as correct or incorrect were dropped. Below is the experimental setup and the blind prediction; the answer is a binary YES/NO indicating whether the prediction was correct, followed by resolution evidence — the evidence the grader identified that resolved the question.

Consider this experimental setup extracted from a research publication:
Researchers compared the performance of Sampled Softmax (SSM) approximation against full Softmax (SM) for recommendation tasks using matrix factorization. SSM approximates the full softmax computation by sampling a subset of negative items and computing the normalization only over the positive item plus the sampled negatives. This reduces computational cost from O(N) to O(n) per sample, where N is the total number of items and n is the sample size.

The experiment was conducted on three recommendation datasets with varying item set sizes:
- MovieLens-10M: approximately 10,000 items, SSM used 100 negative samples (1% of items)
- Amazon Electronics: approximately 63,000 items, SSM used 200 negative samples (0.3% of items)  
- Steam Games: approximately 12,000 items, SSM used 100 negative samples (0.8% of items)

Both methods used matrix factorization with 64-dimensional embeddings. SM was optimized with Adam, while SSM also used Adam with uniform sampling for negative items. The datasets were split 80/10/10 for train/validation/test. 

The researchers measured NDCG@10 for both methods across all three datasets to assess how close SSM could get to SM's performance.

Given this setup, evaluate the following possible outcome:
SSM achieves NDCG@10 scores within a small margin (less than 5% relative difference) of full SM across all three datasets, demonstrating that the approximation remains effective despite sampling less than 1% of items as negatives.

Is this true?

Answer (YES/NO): NO